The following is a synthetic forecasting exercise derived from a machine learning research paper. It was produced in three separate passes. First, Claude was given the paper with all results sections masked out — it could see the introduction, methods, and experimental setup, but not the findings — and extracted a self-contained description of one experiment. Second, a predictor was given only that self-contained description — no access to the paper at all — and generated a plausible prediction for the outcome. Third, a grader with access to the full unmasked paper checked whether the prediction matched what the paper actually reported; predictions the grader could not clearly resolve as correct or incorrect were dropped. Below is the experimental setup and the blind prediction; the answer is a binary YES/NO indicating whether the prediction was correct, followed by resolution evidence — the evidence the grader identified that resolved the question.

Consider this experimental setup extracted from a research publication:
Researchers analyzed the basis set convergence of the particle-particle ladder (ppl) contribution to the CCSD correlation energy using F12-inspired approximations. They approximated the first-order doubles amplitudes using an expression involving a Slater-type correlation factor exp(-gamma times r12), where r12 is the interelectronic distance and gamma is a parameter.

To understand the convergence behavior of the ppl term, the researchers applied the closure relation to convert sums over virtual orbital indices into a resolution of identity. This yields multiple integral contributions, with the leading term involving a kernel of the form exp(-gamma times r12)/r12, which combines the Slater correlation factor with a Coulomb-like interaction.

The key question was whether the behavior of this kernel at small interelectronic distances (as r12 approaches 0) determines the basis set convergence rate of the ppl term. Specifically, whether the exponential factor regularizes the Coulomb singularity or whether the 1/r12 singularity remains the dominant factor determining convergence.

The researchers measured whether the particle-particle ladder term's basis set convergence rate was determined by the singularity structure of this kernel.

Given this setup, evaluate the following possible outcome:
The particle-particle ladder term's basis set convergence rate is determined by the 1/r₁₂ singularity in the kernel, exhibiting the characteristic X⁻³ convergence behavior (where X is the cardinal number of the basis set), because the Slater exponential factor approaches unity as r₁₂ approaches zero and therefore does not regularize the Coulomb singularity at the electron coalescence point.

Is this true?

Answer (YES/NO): YES